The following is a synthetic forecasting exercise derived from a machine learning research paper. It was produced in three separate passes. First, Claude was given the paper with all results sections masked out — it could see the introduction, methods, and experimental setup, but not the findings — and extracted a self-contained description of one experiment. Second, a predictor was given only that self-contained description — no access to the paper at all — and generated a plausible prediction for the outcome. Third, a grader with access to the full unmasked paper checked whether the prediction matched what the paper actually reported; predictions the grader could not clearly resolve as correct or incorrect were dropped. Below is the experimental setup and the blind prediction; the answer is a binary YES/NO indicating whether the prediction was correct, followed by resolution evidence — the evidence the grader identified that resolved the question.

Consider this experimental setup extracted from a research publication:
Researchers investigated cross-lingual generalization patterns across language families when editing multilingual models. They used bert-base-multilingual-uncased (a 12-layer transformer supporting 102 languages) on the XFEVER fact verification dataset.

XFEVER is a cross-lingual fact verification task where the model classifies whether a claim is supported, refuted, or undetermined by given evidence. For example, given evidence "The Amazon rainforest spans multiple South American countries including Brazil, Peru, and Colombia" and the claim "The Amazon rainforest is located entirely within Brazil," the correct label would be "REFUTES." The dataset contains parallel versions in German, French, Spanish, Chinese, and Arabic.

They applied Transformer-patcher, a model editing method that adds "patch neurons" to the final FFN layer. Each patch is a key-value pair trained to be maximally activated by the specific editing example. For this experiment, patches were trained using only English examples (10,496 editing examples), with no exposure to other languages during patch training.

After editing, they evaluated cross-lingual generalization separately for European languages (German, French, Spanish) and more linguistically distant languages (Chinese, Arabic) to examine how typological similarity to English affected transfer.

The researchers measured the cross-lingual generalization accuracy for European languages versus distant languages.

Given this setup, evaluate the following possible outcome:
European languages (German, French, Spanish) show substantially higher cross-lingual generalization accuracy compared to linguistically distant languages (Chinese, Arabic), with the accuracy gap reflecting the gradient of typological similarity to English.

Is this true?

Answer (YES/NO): YES